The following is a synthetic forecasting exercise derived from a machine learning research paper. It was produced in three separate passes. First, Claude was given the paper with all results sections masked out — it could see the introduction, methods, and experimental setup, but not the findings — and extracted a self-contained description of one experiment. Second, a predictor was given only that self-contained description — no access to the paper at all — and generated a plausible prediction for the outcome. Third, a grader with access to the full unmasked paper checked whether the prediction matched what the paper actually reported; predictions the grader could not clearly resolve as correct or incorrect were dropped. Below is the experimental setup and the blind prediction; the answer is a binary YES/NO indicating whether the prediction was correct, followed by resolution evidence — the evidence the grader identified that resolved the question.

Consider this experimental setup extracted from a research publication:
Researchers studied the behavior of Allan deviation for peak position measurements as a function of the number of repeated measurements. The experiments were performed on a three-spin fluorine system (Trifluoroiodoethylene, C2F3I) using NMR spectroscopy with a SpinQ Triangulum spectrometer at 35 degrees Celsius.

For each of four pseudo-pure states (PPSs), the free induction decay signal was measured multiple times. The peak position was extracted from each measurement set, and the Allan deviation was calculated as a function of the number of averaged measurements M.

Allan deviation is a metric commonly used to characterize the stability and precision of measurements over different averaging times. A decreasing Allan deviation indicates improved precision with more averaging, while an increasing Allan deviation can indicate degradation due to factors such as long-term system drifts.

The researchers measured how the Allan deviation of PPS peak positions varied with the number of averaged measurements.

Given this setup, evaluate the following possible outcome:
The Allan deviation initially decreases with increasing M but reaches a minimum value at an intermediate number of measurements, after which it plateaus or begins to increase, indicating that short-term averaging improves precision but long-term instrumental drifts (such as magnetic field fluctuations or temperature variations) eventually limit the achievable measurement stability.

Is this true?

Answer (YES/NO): YES